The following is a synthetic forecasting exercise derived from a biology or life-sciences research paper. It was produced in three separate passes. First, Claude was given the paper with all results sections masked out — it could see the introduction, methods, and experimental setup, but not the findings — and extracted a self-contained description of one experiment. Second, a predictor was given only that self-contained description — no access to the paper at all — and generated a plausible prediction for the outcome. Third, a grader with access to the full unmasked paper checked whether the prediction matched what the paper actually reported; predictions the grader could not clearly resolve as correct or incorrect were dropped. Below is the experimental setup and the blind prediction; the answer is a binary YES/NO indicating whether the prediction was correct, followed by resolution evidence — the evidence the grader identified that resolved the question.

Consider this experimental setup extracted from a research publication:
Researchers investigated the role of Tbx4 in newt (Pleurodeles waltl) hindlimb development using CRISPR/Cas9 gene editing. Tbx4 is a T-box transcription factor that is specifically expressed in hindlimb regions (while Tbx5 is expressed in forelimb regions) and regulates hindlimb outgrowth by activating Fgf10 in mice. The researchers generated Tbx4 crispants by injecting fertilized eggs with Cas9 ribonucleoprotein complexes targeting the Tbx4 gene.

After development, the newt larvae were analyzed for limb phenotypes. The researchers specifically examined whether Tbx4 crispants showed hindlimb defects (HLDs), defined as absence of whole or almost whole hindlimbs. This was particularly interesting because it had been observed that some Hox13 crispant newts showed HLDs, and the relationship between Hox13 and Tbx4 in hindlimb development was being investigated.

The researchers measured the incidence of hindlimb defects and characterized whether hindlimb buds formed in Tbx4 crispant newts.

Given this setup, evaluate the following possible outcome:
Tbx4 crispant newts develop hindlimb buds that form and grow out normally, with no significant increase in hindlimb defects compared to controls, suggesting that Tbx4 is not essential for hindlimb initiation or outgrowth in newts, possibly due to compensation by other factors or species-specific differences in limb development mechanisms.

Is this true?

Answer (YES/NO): NO